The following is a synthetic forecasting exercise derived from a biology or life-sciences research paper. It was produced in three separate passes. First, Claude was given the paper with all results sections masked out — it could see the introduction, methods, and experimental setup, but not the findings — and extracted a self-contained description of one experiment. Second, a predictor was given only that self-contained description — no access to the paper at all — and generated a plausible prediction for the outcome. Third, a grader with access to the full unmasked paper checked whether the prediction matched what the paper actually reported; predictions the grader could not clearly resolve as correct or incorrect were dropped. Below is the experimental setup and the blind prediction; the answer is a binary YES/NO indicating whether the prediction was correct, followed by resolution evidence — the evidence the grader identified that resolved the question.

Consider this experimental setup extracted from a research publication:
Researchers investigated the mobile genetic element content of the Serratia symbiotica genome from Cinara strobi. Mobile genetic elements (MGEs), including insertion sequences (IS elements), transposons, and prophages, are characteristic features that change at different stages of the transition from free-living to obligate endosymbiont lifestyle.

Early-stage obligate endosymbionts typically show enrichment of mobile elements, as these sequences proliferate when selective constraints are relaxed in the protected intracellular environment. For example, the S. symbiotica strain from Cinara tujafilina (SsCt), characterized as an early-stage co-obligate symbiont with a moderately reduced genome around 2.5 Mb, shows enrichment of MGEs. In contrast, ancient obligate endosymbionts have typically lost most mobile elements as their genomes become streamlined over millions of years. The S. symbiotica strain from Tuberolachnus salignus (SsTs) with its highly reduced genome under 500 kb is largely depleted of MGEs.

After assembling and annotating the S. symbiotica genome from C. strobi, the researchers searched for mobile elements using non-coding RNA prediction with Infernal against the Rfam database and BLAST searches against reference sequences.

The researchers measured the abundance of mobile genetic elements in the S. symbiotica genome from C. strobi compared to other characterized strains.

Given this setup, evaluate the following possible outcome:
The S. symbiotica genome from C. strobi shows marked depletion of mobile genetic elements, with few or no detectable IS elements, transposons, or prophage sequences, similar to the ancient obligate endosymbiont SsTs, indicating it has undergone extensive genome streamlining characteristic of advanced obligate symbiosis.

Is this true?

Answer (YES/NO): NO